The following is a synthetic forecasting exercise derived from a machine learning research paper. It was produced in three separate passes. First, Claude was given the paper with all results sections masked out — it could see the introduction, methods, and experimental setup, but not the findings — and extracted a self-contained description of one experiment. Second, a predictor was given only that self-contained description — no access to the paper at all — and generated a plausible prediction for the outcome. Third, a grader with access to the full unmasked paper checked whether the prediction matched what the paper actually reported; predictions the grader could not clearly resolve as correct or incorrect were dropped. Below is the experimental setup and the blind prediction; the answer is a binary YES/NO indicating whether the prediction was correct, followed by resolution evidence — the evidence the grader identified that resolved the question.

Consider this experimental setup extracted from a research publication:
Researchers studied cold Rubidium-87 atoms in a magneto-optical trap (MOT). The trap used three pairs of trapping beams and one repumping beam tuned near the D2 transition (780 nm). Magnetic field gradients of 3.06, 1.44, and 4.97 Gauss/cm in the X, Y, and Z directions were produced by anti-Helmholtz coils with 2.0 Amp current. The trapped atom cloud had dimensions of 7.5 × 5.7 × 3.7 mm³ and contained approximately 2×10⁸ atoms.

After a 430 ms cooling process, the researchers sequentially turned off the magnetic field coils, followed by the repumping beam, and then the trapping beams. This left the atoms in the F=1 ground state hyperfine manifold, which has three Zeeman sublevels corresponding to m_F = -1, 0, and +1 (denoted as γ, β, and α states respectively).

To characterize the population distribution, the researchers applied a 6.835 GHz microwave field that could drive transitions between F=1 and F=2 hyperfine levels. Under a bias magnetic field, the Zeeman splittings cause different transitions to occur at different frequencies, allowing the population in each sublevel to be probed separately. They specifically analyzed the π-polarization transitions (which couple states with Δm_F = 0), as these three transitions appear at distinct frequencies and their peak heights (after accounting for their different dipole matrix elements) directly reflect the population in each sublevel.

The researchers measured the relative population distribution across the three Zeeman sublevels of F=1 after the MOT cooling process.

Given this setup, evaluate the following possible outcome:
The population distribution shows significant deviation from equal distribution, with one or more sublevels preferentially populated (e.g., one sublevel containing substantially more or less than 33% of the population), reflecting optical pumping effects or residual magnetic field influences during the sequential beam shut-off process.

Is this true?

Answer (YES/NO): NO